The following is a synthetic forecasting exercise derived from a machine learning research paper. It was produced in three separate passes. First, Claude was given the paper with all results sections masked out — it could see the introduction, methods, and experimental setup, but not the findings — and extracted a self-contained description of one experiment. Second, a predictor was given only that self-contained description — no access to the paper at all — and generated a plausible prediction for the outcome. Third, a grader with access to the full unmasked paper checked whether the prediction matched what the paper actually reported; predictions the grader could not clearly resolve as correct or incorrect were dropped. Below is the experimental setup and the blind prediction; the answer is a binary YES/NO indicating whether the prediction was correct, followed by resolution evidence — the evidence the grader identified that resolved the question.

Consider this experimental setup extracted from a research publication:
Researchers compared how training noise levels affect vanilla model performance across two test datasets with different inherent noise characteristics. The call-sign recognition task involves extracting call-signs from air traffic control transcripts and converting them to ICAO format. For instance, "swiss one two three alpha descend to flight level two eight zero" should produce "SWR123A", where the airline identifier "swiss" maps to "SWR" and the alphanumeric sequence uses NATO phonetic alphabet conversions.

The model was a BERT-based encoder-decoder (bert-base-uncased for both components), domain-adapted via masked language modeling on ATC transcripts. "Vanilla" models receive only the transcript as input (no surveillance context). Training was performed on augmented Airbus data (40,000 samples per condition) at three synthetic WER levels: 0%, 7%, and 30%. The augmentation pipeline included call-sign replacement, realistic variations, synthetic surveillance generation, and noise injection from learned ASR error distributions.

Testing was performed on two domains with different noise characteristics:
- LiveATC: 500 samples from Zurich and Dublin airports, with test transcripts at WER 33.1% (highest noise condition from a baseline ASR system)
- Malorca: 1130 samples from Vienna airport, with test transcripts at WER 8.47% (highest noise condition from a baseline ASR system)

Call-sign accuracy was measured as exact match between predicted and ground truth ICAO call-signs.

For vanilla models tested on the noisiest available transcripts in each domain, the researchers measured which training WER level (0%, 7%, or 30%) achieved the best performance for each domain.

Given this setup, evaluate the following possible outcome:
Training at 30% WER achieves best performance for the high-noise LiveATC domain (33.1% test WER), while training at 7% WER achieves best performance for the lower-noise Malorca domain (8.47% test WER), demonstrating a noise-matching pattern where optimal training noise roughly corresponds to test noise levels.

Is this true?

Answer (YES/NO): NO